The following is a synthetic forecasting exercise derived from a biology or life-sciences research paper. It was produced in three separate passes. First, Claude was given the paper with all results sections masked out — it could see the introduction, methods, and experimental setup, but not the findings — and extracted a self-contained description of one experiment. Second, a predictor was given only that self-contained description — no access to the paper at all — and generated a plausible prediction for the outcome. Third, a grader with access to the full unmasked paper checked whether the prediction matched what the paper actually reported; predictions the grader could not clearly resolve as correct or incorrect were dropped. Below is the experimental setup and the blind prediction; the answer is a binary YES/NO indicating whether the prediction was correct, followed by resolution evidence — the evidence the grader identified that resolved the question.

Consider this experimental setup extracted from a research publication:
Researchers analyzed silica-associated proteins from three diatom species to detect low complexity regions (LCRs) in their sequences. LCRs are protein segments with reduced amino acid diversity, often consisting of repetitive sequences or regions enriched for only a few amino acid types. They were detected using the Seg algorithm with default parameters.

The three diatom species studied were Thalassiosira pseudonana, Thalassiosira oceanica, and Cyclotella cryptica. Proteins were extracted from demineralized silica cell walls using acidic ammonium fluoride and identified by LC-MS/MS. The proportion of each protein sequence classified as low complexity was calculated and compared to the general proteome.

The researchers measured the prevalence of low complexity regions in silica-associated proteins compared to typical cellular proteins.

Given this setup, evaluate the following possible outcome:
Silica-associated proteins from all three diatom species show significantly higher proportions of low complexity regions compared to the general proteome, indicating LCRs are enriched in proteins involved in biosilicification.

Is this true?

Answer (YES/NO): YES